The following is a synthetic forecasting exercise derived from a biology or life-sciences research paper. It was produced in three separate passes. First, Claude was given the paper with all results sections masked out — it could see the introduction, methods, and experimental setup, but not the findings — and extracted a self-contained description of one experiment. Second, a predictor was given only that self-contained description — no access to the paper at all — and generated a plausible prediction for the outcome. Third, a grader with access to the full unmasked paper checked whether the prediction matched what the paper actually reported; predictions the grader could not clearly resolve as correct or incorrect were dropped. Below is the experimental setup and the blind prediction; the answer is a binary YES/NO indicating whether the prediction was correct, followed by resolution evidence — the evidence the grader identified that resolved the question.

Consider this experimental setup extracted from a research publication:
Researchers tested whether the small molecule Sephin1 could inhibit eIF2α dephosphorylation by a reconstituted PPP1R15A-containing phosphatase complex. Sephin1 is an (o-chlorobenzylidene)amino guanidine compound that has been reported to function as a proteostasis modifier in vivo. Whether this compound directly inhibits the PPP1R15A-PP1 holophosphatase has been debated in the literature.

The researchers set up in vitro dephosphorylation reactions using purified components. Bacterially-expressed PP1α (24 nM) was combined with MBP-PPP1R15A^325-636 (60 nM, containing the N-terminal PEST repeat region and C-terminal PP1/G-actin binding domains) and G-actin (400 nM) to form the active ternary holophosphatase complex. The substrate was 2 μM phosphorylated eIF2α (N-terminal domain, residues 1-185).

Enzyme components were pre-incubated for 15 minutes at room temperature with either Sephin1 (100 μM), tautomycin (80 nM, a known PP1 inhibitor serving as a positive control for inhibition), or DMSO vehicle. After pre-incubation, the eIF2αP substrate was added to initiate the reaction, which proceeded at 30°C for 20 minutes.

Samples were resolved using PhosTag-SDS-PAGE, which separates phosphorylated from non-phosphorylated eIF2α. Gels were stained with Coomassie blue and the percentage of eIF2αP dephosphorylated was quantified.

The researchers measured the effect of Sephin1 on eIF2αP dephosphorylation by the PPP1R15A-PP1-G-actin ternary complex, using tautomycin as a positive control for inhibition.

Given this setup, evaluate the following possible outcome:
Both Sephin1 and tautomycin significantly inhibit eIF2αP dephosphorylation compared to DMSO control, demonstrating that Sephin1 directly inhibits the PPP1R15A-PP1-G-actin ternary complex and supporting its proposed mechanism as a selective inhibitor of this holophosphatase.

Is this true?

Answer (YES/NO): NO